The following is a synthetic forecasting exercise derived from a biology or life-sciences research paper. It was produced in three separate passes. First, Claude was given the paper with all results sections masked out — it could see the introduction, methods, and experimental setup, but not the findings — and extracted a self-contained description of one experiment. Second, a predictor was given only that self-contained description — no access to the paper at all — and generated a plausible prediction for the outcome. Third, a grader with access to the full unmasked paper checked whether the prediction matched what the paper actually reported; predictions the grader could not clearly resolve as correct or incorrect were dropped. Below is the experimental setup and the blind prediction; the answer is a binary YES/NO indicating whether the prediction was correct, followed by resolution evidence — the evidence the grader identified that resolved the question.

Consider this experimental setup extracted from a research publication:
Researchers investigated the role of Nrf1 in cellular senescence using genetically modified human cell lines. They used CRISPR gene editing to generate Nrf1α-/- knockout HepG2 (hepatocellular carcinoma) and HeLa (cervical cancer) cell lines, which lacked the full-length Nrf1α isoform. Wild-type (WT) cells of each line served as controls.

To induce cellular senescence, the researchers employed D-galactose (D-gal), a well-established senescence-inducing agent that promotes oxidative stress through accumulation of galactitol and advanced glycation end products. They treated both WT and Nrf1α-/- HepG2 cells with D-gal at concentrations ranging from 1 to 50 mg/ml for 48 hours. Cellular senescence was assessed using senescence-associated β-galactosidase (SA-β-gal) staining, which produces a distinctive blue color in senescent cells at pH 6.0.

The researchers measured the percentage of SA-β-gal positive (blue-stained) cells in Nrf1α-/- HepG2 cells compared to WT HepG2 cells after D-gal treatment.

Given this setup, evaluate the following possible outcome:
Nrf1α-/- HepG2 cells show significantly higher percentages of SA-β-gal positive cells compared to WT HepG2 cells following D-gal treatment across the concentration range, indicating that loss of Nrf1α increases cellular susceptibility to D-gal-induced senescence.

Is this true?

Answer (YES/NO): YES